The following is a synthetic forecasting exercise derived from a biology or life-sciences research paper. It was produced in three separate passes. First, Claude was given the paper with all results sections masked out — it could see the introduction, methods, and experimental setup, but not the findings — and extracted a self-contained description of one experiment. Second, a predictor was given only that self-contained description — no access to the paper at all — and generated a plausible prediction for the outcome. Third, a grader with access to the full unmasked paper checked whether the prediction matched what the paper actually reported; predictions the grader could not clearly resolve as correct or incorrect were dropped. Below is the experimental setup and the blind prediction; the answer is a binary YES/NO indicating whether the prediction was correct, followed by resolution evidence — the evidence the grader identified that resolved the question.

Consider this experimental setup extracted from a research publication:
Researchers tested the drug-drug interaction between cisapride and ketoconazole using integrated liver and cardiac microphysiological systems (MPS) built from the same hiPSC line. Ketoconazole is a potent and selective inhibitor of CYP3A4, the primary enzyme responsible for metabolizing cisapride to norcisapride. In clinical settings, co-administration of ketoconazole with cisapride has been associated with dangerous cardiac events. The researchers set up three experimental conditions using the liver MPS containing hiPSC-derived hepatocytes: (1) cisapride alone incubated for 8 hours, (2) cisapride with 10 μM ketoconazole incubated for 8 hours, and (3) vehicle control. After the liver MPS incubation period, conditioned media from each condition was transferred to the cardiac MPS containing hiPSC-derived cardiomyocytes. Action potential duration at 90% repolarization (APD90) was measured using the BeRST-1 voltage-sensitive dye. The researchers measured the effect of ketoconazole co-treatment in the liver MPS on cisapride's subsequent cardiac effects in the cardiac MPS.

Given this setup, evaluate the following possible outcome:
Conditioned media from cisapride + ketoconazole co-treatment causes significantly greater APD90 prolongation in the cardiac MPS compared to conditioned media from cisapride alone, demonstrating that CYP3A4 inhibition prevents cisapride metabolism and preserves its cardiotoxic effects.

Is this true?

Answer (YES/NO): YES